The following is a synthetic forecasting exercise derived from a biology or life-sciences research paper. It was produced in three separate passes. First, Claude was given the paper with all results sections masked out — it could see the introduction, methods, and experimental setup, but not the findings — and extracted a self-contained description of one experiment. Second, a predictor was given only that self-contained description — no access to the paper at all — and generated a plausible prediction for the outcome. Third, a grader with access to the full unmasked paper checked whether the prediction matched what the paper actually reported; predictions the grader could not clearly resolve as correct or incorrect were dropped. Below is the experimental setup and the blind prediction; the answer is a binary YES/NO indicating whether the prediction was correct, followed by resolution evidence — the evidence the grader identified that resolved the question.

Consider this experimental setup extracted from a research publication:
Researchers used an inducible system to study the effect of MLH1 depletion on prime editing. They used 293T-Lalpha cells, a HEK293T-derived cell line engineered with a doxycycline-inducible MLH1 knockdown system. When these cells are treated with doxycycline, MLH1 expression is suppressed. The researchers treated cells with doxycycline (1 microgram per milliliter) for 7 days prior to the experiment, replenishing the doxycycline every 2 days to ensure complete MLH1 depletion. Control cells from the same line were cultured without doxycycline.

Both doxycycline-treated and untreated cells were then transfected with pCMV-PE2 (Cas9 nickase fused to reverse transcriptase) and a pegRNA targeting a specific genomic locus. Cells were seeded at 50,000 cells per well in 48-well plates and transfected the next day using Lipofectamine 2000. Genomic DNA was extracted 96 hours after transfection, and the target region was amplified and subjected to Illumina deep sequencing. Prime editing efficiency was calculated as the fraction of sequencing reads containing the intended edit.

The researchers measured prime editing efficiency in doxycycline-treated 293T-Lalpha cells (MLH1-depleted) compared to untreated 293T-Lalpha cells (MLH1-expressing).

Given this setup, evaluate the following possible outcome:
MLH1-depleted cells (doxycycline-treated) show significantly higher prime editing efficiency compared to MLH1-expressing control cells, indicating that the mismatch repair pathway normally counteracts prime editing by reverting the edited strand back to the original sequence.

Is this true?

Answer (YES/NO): YES